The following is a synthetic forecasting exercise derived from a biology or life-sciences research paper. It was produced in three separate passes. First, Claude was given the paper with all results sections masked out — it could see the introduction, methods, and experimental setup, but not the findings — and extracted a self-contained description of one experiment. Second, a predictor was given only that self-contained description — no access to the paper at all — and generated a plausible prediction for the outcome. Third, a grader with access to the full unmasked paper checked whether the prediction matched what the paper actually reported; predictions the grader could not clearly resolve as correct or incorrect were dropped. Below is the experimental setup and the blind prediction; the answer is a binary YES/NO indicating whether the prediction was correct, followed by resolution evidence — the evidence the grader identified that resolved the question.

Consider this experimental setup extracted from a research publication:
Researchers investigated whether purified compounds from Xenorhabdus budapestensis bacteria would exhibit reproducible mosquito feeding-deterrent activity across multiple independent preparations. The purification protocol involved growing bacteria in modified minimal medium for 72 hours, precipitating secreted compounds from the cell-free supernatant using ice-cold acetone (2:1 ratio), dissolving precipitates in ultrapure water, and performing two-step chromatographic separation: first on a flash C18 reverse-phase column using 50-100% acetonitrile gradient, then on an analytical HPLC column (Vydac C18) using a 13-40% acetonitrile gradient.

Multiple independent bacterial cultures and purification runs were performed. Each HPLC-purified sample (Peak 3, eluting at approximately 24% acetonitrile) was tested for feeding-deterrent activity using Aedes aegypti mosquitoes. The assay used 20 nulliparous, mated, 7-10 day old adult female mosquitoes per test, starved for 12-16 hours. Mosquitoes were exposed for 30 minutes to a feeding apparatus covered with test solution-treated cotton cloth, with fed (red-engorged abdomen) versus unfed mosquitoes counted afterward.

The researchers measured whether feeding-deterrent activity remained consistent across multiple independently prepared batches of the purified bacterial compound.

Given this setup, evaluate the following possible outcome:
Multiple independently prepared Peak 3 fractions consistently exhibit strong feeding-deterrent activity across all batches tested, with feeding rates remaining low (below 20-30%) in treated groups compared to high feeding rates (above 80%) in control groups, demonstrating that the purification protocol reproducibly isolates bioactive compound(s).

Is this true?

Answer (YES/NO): YES